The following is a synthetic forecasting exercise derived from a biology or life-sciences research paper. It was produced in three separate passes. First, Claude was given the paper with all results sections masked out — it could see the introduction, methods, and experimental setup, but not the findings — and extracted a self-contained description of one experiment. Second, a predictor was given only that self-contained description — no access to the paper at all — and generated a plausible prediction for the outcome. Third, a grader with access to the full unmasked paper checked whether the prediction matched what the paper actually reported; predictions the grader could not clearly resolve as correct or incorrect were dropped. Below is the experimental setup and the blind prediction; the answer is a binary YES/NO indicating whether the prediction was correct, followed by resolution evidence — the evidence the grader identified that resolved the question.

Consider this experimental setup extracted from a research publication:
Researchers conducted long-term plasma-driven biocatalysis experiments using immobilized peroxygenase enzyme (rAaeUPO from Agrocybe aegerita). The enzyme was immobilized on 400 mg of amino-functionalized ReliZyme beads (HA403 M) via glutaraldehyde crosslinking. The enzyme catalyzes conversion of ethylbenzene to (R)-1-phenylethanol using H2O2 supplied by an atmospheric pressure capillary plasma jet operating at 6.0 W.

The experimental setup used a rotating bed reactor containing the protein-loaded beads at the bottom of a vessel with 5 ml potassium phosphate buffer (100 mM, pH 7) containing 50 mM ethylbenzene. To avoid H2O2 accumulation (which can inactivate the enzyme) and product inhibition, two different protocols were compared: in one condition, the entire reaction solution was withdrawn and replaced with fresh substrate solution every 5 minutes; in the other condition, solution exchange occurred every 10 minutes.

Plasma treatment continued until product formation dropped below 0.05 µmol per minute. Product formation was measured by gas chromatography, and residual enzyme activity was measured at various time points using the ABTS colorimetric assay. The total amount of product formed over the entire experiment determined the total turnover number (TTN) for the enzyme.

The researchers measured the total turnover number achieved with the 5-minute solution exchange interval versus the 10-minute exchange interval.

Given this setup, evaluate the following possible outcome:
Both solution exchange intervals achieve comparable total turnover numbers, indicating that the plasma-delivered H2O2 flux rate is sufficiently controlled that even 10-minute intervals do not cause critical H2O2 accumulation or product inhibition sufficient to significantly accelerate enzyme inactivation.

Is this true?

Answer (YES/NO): NO